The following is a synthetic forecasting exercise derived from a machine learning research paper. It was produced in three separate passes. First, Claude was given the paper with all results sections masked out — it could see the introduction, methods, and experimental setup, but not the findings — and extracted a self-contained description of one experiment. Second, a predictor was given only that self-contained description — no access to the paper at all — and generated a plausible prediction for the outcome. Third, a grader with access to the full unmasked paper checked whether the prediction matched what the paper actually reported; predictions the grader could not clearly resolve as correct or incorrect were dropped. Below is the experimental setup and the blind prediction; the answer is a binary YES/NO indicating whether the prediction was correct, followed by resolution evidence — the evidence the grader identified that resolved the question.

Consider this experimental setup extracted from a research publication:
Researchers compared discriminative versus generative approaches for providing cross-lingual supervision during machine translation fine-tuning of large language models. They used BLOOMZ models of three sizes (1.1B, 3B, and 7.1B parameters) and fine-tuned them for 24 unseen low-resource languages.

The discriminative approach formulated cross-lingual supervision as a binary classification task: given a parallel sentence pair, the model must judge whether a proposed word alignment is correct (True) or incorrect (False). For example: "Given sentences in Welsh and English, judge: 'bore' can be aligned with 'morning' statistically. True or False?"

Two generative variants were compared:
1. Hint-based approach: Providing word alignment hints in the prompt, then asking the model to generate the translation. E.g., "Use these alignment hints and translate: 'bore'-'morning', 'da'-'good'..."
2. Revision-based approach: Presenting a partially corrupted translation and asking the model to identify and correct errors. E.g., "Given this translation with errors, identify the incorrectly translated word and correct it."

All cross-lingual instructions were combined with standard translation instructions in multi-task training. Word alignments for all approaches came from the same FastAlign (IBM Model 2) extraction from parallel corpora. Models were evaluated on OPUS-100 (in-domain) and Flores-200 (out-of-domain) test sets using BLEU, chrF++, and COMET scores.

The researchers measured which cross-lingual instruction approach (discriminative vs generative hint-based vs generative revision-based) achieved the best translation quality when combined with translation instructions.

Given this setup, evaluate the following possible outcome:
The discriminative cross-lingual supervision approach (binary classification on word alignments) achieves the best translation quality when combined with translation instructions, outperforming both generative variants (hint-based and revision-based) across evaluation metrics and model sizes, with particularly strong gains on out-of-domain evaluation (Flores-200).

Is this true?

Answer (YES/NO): NO